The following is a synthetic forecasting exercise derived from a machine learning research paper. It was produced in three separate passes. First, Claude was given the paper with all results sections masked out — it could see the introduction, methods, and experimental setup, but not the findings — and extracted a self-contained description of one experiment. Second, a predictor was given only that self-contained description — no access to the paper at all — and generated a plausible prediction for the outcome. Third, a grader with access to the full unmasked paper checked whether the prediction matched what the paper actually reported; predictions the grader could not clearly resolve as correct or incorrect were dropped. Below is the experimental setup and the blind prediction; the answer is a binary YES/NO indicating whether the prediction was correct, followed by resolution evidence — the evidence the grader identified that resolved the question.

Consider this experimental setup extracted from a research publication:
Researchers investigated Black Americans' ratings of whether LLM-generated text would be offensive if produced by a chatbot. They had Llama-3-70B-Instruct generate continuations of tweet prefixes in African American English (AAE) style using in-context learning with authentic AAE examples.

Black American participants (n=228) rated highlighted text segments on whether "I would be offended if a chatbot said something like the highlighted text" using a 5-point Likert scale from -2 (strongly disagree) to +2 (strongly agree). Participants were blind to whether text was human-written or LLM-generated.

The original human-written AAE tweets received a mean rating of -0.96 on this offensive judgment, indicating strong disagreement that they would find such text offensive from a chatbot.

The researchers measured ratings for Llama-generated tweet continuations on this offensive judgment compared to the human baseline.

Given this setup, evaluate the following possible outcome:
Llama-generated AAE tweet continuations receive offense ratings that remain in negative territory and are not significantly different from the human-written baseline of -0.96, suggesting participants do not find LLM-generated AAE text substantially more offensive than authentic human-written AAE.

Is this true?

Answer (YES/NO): NO